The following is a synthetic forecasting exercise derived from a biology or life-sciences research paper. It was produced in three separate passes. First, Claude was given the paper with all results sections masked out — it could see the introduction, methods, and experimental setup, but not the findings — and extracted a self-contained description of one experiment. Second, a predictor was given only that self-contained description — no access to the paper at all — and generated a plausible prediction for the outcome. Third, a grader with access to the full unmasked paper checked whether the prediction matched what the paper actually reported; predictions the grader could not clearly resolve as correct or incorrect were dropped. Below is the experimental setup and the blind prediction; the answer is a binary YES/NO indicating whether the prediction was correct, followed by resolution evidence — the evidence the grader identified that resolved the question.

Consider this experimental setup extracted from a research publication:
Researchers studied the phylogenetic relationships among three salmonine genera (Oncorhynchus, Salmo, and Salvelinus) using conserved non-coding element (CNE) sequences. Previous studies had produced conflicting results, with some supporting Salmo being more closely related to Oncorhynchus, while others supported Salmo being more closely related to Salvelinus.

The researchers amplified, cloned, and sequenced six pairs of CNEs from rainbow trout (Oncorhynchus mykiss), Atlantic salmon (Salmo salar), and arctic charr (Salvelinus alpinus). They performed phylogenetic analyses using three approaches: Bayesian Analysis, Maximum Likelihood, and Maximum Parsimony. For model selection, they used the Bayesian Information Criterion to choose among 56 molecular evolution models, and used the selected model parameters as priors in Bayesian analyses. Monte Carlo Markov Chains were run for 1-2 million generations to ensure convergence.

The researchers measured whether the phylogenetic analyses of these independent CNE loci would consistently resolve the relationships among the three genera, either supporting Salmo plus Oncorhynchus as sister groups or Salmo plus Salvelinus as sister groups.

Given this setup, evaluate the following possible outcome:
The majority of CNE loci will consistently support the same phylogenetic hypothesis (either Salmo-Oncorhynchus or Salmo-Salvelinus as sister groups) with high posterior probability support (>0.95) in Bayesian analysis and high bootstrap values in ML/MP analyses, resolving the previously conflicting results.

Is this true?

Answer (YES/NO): NO